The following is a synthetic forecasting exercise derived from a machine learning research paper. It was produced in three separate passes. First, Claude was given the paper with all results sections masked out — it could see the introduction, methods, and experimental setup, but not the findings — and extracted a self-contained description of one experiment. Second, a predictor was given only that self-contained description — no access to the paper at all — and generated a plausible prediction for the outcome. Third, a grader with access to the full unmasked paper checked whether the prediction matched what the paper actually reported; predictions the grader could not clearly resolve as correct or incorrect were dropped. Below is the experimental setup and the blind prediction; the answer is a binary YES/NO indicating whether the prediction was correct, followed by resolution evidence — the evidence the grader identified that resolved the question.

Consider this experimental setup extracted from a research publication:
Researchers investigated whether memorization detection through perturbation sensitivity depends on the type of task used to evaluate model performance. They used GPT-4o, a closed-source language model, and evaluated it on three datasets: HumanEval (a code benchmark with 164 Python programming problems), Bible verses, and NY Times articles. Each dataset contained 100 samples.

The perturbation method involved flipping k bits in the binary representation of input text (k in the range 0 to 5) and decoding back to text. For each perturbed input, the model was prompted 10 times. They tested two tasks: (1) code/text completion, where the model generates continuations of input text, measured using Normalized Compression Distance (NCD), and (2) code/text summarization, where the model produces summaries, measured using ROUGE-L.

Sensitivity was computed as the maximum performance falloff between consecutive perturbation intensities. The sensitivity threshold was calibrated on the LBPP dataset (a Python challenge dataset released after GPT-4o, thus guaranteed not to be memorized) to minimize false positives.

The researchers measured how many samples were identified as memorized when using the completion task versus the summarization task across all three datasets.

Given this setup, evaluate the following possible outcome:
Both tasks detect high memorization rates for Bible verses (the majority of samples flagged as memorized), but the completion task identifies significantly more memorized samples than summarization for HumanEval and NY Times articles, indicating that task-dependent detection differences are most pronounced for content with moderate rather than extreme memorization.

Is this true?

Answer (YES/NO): NO